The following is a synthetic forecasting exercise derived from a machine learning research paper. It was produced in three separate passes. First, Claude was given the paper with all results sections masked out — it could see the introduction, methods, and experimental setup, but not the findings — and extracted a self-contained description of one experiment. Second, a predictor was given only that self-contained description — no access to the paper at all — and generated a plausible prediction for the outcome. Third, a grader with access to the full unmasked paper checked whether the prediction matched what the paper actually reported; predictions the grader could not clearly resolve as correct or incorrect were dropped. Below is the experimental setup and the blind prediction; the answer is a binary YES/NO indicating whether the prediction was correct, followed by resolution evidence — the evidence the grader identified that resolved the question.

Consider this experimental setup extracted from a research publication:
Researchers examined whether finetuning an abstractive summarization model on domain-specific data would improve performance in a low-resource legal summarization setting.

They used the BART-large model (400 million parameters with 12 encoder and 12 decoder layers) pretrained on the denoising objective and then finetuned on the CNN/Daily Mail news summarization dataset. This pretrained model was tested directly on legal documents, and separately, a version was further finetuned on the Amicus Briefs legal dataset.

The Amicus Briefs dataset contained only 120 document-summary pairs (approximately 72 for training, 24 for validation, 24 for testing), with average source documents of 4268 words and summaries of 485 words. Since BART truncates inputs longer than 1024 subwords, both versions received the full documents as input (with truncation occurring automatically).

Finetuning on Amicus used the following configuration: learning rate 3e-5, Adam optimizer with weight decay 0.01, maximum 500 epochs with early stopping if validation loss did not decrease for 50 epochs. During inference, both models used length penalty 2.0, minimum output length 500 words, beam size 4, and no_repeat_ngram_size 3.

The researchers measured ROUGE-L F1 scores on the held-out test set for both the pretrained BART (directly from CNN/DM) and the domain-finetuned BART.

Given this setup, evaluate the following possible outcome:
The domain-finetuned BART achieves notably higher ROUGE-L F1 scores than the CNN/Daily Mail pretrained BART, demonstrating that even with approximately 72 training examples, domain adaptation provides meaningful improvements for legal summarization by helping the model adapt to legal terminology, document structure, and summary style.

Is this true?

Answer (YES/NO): NO